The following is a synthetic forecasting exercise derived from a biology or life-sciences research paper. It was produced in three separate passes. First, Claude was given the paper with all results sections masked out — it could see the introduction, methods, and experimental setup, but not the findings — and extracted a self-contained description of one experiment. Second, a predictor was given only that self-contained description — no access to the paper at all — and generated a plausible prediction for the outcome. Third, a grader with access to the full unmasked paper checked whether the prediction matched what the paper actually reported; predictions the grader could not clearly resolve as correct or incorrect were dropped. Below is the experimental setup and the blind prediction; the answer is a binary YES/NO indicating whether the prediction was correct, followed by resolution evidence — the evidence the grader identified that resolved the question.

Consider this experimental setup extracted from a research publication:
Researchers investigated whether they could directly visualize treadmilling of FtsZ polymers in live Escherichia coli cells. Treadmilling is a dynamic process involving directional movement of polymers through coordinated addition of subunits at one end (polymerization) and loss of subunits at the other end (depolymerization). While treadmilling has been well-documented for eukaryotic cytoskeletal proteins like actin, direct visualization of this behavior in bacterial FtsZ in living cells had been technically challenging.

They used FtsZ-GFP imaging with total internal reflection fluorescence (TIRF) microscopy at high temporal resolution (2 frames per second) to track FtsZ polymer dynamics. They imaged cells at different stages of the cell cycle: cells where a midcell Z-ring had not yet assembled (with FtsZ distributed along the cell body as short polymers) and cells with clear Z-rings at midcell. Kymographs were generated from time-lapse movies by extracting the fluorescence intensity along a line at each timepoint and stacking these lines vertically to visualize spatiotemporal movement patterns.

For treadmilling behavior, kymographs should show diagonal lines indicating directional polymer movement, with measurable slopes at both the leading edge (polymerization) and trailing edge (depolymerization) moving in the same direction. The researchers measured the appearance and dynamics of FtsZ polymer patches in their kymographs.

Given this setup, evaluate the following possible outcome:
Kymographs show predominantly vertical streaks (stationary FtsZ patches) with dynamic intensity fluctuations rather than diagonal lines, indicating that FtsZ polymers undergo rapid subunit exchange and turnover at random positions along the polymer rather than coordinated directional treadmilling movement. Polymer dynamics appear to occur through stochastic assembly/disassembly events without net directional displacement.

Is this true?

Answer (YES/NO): NO